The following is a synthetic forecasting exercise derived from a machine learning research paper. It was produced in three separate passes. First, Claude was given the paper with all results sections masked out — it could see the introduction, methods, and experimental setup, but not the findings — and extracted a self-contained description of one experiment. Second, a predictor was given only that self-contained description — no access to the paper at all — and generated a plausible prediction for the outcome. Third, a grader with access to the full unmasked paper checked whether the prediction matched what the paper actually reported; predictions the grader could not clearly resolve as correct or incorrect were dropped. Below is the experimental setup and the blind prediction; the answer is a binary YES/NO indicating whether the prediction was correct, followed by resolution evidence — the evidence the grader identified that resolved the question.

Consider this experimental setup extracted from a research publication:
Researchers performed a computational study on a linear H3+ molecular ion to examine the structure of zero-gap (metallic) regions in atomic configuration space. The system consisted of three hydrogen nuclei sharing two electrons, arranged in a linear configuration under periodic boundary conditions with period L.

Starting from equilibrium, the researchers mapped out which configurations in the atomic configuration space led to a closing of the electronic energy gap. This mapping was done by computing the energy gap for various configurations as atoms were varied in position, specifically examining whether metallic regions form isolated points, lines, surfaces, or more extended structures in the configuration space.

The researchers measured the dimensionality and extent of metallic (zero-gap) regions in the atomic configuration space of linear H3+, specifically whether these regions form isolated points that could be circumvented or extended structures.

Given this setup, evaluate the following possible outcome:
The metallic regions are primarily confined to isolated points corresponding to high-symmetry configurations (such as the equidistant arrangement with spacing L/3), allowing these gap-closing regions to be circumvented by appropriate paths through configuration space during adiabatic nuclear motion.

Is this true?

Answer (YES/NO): NO